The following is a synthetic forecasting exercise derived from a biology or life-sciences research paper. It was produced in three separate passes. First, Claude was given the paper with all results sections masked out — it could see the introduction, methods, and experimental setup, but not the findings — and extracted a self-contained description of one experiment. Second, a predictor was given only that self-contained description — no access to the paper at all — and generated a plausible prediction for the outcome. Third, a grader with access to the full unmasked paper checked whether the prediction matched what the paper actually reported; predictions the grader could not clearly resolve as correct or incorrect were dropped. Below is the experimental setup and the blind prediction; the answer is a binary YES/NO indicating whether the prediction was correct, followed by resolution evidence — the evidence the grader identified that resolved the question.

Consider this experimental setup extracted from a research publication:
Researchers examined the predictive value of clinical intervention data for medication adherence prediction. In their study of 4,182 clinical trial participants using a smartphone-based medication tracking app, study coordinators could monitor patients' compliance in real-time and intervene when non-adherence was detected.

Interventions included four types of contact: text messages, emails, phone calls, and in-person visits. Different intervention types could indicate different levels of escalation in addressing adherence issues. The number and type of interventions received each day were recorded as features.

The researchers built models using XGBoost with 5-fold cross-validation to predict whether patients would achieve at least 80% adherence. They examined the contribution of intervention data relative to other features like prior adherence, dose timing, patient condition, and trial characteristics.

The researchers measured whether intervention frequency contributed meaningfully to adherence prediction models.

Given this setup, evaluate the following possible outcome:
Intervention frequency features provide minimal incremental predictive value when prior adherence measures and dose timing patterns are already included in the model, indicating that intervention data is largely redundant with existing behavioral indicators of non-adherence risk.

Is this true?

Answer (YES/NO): YES